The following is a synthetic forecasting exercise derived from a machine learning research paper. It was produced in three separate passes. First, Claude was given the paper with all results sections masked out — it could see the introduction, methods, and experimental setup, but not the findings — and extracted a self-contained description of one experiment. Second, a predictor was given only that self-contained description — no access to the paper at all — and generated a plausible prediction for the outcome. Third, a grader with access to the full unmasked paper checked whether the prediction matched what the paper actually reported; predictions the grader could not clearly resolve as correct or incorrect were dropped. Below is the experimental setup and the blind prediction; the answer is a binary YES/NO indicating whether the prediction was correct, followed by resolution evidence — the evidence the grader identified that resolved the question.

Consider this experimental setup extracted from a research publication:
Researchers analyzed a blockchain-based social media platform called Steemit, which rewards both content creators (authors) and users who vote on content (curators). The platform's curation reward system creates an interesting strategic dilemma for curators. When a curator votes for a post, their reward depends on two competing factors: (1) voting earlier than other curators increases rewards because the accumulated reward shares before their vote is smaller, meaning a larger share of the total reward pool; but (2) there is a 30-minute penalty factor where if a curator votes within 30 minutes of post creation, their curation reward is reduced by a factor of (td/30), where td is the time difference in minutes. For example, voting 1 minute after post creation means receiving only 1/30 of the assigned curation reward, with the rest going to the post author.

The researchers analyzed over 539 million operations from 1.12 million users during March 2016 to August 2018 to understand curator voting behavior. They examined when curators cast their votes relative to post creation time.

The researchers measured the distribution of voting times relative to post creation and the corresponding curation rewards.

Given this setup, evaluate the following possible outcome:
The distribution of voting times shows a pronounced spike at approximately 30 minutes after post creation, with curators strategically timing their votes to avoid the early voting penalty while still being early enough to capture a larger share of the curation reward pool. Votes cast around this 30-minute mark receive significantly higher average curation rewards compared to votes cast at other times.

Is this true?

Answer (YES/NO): YES